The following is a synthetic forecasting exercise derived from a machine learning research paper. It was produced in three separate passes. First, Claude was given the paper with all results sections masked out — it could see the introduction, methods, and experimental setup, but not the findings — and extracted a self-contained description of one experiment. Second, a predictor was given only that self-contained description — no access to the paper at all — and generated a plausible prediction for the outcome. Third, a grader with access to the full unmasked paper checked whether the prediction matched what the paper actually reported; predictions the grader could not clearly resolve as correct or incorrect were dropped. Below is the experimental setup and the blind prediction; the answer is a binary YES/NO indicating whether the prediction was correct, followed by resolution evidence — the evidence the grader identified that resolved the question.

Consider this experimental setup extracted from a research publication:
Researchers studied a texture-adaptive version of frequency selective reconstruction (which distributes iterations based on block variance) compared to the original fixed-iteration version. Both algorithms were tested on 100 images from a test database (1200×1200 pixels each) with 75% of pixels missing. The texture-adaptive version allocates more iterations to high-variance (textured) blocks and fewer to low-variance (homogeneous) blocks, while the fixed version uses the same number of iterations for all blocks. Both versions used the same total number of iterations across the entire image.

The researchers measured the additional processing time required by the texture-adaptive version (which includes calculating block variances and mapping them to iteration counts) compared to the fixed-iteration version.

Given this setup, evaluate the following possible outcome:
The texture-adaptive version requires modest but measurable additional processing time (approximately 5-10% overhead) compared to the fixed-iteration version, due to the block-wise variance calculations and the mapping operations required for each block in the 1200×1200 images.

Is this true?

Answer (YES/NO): NO